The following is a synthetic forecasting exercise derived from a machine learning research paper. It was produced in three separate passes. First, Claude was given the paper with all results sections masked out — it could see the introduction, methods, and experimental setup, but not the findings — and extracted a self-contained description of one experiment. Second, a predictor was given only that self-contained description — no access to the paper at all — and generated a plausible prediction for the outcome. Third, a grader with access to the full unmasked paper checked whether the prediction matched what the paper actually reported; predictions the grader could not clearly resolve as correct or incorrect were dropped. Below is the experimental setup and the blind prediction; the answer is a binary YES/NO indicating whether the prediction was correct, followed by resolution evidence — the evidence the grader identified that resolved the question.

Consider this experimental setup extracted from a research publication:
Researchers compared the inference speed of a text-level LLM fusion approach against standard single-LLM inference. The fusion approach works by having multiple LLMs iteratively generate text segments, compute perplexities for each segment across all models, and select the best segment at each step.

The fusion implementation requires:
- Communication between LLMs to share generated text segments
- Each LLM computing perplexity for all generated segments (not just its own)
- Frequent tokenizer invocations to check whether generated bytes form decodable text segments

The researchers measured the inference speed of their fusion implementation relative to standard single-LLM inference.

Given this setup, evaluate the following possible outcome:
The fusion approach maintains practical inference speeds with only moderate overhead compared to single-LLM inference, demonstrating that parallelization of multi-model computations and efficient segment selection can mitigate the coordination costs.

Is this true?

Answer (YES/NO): NO